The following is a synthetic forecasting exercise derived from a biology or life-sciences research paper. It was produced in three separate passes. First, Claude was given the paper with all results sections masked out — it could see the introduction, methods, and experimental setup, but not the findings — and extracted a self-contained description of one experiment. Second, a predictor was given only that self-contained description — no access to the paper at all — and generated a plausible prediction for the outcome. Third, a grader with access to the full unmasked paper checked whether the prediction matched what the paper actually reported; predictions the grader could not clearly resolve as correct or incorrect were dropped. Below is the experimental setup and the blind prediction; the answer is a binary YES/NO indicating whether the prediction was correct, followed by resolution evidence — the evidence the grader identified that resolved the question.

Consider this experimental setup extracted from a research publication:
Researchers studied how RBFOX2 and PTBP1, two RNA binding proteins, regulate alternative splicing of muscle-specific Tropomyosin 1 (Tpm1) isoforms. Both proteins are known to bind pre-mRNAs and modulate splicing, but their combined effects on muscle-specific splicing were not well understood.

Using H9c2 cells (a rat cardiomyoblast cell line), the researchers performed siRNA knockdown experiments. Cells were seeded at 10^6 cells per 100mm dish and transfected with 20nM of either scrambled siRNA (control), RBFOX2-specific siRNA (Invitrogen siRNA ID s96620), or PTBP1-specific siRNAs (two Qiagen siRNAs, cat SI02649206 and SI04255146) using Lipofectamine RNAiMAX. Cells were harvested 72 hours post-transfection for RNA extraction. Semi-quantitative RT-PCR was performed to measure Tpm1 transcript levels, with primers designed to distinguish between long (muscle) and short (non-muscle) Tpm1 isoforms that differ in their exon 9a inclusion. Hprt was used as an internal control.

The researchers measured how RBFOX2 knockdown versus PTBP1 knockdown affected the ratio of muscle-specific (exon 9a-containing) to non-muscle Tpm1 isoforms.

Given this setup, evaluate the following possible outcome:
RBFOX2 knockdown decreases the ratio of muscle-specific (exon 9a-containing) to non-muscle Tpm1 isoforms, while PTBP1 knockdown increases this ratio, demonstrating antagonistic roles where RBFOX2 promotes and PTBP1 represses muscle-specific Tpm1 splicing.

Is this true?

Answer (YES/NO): YES